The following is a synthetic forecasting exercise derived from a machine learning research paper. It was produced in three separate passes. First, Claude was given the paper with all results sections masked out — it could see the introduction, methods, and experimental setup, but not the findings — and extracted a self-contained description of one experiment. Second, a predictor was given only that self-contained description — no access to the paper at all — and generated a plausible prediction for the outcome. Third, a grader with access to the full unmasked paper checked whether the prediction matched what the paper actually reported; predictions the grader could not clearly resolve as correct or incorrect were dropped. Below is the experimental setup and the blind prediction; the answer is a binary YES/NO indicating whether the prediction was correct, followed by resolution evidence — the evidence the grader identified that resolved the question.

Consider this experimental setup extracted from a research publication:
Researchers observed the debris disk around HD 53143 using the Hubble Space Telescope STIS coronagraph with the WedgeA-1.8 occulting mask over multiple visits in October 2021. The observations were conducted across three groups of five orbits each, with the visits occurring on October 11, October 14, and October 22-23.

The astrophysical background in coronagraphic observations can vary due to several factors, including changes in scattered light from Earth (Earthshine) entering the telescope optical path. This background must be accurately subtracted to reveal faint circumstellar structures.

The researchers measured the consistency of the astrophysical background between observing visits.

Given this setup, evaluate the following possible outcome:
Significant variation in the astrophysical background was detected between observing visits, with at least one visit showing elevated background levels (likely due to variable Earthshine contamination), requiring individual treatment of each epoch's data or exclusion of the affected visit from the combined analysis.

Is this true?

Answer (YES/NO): YES